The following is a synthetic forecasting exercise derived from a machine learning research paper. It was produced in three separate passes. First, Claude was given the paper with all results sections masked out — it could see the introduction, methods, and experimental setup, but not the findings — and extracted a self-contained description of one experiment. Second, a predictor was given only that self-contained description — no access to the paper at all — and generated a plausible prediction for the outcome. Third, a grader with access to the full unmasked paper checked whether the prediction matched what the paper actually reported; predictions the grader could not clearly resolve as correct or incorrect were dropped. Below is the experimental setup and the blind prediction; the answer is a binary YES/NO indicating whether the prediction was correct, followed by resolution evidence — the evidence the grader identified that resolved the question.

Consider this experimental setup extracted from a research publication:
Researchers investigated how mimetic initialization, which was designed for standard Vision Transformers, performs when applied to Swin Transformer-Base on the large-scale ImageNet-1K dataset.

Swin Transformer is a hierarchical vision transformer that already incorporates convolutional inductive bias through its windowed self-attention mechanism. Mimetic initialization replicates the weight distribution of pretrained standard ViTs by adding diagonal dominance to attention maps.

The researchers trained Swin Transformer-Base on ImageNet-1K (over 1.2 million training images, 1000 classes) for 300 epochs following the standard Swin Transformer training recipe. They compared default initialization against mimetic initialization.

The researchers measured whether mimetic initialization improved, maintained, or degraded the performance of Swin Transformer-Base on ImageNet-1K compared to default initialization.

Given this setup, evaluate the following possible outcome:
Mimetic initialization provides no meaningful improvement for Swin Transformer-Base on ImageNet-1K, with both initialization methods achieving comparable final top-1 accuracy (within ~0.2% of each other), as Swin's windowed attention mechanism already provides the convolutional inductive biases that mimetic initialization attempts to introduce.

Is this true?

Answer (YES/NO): YES